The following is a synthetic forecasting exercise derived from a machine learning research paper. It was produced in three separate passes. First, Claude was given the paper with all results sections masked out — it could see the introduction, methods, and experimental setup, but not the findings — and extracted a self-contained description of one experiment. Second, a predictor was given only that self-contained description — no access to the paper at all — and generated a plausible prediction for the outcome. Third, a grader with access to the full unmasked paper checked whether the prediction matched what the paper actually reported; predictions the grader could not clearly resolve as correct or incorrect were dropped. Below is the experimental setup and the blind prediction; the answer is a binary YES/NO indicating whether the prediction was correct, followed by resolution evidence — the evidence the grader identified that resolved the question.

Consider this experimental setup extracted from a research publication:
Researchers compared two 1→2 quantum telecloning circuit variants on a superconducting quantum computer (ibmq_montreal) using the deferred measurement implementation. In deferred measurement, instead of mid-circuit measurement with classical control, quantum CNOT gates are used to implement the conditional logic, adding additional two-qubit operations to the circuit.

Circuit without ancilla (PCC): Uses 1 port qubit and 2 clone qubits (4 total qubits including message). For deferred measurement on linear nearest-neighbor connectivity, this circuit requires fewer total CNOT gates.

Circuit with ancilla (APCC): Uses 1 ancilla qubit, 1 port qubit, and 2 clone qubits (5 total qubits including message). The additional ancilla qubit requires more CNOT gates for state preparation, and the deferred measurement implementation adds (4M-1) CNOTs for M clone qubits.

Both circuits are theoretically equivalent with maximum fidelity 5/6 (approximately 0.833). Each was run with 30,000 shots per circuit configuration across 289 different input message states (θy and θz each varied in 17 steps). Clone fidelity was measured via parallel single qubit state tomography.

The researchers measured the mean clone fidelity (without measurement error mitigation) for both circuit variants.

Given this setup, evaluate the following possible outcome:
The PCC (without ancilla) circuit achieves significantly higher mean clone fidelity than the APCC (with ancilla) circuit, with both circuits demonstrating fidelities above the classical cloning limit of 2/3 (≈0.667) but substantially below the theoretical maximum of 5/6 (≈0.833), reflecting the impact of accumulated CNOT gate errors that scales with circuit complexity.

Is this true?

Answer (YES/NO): NO